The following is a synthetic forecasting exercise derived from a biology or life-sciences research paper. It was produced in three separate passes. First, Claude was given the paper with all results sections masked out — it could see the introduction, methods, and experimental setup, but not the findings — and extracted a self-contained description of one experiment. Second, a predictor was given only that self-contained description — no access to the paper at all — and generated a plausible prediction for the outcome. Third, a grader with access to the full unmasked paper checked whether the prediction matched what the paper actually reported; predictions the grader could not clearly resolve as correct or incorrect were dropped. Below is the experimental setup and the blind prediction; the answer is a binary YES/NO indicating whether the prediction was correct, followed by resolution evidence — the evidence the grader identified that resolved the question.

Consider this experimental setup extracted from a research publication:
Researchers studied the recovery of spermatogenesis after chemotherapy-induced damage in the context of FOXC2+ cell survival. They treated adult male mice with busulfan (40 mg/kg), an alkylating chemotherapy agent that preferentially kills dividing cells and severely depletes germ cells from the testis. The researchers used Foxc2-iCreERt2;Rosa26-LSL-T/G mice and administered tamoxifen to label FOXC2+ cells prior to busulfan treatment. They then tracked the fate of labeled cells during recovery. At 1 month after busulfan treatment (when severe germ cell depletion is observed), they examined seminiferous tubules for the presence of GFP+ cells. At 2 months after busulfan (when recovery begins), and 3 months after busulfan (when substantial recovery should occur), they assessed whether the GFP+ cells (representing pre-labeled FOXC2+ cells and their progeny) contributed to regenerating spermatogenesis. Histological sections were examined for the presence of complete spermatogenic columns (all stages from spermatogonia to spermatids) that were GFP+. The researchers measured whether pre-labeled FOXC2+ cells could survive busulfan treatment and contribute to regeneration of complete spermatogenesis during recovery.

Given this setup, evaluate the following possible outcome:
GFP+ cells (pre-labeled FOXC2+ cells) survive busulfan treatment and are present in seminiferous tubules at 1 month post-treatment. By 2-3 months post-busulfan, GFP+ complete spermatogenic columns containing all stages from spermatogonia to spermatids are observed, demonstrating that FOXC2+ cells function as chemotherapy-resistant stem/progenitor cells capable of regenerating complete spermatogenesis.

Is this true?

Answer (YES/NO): YES